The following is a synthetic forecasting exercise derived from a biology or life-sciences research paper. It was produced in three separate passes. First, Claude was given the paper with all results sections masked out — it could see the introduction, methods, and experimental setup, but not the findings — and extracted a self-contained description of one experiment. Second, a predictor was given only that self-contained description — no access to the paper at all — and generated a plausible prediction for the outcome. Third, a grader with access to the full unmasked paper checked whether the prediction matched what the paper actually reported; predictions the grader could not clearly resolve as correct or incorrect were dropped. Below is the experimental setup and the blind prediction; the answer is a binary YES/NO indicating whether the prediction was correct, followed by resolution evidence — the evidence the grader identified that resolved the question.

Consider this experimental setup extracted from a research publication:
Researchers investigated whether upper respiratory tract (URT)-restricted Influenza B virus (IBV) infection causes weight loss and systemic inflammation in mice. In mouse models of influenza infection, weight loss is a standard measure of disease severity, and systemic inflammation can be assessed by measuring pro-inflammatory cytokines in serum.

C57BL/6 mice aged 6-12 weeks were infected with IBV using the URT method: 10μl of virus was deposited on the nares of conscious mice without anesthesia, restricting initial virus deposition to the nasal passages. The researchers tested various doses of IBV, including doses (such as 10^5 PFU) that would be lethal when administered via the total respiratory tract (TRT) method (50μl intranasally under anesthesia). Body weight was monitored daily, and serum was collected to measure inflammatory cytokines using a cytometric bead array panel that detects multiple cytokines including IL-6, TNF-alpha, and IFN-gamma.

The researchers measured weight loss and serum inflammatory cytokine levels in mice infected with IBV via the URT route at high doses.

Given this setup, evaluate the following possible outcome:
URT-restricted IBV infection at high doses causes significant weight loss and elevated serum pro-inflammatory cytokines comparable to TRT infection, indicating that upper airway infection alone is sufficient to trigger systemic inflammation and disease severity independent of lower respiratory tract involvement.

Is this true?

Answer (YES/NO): NO